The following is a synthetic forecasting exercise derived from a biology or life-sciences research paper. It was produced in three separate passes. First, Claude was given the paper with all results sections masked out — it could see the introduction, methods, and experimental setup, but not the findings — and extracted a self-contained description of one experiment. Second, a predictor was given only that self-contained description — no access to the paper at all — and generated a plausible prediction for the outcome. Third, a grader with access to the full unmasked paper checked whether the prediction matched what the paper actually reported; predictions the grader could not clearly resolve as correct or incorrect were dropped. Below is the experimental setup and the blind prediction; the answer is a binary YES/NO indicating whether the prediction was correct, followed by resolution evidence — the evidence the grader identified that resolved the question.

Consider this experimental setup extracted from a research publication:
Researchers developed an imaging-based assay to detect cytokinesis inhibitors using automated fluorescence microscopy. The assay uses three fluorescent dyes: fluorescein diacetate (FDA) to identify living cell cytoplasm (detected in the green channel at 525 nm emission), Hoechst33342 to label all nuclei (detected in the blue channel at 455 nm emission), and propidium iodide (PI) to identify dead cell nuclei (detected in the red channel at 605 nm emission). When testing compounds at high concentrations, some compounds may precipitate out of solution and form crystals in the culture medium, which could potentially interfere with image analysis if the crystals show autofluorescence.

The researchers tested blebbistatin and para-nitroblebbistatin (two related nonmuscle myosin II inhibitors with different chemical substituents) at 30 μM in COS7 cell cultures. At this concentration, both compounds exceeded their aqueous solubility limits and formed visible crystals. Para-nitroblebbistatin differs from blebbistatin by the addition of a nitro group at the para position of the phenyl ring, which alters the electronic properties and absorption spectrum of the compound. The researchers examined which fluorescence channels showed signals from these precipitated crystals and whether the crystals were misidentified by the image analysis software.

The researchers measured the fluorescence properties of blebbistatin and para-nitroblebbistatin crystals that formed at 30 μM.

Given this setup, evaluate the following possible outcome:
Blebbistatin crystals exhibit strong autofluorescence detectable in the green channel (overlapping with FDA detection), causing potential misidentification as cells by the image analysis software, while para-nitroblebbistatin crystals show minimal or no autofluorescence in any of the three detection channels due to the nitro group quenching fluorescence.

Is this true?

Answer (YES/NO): NO